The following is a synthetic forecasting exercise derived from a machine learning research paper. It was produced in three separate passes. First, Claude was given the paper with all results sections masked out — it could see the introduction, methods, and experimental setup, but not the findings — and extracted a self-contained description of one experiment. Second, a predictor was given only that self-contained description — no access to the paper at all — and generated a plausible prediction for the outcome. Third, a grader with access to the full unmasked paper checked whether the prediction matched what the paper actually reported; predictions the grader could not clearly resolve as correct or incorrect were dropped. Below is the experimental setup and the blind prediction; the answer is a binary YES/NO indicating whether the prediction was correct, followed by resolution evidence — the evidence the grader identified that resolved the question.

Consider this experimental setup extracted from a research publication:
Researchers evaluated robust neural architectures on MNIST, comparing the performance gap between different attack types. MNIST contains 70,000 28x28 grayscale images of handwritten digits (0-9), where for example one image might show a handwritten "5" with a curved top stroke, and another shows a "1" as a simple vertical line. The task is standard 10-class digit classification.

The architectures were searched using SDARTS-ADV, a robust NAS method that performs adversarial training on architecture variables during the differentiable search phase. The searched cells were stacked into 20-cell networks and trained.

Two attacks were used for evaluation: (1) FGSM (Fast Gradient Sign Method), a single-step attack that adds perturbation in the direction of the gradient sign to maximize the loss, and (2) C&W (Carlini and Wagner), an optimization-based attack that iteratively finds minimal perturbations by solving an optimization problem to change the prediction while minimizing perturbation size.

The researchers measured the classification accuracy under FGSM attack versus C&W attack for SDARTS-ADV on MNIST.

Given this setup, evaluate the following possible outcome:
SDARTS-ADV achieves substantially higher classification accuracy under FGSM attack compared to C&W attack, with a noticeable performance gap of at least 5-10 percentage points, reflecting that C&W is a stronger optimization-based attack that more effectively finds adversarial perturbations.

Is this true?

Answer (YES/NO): YES